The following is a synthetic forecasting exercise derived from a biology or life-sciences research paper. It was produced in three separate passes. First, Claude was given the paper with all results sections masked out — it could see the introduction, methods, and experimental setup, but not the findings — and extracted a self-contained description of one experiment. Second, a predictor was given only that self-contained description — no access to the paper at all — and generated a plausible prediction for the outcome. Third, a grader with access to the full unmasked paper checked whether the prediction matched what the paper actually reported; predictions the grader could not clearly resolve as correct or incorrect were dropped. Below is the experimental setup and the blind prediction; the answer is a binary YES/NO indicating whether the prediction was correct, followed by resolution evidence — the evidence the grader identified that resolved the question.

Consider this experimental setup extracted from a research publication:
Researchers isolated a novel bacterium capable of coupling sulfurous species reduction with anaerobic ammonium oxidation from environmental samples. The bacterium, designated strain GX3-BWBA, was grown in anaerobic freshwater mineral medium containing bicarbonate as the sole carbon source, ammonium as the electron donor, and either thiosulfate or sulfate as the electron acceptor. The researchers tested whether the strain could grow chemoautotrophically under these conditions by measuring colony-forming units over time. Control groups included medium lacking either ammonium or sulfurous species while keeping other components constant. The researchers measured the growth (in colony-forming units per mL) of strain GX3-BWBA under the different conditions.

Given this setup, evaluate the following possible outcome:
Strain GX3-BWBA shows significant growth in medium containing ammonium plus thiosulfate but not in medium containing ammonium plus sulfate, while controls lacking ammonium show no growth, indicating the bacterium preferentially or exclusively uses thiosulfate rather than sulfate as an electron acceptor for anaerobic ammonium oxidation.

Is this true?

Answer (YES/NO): NO